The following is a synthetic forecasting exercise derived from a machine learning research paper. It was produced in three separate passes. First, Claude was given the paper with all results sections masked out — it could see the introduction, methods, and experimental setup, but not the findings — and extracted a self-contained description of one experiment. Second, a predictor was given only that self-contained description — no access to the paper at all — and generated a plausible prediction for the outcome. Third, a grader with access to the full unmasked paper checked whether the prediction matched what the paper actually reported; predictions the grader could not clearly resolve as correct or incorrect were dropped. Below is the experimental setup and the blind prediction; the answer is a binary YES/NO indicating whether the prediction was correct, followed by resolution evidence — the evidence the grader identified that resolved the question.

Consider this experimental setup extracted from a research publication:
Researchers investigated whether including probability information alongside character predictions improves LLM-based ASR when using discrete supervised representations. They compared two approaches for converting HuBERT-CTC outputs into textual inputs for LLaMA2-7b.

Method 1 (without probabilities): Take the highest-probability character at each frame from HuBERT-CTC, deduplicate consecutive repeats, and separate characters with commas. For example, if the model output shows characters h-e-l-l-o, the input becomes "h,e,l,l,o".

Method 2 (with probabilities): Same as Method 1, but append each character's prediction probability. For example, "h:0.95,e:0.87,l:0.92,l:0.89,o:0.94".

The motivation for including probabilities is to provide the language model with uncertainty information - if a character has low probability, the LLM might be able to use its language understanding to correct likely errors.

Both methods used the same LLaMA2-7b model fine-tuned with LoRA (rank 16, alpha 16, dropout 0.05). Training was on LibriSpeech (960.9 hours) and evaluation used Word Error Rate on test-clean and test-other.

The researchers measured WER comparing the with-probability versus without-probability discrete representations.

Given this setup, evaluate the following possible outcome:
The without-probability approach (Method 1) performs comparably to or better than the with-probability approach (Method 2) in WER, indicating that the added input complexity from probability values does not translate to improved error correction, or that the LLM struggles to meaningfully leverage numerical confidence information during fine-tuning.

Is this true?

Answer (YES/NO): YES